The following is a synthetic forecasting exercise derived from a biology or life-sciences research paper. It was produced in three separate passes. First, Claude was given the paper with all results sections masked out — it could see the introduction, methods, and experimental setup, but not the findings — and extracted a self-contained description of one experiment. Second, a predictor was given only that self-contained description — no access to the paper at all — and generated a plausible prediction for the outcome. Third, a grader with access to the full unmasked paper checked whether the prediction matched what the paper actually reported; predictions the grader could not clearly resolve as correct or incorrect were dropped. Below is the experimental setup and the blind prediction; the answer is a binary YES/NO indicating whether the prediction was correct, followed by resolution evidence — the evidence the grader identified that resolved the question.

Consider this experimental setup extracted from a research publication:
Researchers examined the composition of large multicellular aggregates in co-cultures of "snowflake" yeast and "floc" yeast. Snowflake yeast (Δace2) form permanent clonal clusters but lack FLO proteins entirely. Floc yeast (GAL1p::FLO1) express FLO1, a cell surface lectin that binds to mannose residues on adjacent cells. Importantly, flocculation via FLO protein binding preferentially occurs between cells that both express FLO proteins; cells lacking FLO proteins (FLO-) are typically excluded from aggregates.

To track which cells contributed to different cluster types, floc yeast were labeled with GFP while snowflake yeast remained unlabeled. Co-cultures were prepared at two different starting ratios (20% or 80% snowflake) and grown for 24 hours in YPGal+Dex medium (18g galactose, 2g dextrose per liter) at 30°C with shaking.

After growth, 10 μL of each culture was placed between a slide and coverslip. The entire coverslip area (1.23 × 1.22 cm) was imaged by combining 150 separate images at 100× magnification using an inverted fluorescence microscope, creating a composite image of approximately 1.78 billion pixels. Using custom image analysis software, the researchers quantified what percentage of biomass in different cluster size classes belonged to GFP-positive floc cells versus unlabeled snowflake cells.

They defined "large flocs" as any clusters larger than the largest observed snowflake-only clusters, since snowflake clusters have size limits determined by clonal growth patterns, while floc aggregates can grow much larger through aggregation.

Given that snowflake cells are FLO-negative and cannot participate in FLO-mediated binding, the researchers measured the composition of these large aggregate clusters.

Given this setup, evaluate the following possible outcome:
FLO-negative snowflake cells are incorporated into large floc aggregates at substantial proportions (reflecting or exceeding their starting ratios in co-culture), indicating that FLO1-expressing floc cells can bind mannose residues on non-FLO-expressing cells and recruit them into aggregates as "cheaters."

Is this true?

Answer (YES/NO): YES